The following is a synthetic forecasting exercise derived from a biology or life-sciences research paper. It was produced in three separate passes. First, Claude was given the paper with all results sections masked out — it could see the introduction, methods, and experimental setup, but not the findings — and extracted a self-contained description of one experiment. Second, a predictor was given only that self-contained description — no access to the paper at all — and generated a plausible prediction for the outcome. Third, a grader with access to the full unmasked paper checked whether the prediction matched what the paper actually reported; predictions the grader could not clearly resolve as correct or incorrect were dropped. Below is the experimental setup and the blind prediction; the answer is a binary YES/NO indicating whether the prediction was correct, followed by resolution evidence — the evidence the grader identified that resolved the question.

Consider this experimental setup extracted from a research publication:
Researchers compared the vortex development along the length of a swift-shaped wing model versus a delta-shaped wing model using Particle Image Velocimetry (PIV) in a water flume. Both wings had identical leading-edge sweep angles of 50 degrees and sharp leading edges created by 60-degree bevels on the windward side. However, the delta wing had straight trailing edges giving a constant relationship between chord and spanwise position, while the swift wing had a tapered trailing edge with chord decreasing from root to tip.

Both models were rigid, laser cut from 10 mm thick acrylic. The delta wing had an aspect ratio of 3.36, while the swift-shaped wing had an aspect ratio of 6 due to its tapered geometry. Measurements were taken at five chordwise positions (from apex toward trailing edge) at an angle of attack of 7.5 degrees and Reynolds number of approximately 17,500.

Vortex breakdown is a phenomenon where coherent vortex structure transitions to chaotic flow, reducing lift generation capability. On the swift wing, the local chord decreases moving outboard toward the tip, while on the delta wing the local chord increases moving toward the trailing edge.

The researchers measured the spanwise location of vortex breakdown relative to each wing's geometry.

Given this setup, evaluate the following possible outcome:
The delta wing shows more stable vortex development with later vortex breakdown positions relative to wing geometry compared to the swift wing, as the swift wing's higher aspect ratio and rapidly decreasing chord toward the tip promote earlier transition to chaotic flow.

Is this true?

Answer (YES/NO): YES